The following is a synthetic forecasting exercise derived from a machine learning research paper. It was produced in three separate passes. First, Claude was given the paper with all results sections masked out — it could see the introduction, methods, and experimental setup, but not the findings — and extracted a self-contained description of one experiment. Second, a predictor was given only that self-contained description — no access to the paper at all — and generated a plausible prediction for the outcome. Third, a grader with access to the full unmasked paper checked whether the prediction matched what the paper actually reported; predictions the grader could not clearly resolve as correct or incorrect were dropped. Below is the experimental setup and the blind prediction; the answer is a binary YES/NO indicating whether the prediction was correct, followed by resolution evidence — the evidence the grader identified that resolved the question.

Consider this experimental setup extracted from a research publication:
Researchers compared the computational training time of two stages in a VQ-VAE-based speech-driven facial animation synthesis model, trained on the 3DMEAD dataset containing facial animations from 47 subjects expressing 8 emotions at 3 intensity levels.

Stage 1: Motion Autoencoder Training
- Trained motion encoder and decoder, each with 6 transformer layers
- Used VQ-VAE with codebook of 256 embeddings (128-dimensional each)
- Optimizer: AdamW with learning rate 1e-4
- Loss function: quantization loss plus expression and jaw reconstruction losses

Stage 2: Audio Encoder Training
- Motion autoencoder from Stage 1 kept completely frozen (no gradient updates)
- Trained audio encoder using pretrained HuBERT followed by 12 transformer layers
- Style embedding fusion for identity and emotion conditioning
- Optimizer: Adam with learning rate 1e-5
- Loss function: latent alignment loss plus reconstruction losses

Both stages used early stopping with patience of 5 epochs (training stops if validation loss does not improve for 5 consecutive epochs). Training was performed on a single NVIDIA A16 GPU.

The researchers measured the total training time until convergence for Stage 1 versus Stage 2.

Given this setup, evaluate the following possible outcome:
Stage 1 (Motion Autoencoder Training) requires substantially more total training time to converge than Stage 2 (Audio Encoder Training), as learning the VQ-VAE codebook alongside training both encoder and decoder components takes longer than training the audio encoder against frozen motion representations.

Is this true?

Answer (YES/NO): NO